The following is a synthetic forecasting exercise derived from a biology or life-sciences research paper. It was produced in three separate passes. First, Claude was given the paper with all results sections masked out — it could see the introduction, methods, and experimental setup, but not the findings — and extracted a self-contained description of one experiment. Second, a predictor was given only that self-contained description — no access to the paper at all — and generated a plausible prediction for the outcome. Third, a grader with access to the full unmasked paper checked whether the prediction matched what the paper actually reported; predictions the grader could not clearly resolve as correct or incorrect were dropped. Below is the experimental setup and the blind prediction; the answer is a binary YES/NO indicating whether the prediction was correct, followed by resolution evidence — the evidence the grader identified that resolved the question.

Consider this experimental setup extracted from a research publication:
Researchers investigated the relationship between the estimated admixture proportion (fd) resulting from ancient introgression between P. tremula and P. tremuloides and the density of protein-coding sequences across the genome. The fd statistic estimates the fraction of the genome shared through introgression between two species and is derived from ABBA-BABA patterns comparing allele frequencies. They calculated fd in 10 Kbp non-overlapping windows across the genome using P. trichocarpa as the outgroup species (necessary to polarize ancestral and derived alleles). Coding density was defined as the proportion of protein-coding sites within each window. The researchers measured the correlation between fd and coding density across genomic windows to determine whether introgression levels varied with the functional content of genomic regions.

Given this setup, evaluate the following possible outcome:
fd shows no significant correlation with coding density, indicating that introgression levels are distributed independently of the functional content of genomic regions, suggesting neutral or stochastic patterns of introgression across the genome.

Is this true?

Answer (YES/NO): NO